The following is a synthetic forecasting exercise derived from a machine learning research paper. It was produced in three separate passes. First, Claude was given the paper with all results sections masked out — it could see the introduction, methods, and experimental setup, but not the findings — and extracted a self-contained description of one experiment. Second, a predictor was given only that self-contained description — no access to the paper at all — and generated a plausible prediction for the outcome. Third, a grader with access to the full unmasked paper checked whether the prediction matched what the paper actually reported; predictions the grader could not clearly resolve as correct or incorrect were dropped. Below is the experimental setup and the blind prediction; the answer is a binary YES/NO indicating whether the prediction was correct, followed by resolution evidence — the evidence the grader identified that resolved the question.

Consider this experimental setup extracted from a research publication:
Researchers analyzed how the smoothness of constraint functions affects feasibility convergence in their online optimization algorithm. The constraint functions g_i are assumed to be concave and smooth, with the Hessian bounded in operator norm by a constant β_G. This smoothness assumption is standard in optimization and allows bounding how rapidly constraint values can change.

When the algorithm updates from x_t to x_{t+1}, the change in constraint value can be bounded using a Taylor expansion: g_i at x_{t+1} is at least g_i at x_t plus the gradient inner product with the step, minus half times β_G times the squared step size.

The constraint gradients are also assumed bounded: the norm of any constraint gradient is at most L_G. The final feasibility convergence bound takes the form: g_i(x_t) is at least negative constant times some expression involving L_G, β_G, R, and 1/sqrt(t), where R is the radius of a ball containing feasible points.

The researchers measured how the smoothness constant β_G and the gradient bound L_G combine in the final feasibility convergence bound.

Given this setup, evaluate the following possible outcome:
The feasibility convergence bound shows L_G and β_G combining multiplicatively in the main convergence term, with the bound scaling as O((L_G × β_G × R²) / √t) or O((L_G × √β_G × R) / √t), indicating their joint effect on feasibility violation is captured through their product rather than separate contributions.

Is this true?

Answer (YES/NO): NO